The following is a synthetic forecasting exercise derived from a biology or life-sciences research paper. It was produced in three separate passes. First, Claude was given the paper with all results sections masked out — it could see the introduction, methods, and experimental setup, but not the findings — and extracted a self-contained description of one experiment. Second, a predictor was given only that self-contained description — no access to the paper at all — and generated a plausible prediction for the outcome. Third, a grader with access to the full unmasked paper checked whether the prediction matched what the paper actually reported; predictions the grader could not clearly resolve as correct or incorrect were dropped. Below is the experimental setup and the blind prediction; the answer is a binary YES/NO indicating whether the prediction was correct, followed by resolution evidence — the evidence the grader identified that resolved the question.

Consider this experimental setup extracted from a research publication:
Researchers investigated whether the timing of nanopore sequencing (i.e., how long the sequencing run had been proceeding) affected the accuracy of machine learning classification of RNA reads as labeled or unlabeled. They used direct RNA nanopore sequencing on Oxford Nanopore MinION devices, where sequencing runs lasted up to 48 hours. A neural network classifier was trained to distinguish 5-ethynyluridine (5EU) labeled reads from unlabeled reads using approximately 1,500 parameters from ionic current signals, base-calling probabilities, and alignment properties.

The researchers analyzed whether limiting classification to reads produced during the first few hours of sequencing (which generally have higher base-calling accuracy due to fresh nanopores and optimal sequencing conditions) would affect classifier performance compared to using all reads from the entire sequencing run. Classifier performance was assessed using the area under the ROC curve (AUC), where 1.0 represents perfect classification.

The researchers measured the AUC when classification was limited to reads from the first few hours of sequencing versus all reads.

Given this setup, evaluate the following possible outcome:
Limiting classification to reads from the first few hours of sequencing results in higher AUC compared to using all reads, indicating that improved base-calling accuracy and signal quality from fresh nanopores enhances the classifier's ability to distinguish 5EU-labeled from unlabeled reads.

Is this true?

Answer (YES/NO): YES